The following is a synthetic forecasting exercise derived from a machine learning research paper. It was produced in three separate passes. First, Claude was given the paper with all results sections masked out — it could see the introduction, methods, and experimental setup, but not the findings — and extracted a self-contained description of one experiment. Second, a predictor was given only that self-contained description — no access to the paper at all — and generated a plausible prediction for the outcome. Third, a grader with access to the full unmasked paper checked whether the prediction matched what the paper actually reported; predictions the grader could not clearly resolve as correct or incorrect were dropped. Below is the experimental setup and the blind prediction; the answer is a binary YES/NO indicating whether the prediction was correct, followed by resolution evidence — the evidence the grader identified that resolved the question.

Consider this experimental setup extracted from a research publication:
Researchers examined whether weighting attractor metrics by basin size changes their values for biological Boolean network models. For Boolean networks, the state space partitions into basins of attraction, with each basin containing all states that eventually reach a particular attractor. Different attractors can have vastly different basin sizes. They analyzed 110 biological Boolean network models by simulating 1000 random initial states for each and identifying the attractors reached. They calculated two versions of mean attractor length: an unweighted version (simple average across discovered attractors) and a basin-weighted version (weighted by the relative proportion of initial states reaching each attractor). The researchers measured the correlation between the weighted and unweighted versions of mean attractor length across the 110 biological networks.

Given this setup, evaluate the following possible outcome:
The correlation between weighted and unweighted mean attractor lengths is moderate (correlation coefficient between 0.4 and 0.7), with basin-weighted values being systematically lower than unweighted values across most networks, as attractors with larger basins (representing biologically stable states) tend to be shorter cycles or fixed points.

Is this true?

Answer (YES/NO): NO